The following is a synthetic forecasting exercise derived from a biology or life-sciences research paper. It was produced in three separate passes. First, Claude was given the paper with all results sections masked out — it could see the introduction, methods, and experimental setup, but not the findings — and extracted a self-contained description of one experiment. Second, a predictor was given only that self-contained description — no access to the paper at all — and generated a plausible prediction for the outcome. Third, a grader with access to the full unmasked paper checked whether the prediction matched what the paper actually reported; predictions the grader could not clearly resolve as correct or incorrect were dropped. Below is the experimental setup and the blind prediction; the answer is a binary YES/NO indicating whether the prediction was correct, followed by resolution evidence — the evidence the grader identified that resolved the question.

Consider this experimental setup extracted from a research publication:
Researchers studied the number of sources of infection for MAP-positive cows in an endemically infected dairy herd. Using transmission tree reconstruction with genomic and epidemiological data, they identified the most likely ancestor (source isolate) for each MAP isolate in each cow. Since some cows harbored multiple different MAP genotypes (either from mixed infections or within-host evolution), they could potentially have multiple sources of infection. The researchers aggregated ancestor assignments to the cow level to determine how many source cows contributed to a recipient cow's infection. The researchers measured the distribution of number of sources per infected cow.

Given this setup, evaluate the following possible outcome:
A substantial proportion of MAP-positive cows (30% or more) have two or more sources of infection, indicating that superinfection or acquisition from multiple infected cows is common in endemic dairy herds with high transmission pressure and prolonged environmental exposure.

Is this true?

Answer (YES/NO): YES